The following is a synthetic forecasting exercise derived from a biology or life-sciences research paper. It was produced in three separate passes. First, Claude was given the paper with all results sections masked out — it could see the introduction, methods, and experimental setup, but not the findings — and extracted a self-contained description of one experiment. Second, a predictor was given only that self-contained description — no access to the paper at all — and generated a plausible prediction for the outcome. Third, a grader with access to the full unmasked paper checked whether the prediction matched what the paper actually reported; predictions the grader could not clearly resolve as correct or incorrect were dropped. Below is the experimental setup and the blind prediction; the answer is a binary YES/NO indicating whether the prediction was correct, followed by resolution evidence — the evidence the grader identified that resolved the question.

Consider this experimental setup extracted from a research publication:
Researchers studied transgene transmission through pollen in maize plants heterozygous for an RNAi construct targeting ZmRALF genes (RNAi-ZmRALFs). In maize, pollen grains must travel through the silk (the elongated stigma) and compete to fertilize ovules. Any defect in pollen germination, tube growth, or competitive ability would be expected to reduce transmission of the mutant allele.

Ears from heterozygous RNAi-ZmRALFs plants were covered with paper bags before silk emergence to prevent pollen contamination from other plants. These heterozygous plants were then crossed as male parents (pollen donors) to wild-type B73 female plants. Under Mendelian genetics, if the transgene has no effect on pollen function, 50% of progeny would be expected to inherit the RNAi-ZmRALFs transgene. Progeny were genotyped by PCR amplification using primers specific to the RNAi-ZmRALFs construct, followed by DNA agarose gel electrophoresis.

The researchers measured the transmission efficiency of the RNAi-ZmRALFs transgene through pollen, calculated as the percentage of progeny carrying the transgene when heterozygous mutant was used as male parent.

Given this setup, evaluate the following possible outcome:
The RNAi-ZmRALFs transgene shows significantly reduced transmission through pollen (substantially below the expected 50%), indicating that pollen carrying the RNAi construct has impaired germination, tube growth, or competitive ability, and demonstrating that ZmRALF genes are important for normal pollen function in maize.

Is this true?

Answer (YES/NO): YES